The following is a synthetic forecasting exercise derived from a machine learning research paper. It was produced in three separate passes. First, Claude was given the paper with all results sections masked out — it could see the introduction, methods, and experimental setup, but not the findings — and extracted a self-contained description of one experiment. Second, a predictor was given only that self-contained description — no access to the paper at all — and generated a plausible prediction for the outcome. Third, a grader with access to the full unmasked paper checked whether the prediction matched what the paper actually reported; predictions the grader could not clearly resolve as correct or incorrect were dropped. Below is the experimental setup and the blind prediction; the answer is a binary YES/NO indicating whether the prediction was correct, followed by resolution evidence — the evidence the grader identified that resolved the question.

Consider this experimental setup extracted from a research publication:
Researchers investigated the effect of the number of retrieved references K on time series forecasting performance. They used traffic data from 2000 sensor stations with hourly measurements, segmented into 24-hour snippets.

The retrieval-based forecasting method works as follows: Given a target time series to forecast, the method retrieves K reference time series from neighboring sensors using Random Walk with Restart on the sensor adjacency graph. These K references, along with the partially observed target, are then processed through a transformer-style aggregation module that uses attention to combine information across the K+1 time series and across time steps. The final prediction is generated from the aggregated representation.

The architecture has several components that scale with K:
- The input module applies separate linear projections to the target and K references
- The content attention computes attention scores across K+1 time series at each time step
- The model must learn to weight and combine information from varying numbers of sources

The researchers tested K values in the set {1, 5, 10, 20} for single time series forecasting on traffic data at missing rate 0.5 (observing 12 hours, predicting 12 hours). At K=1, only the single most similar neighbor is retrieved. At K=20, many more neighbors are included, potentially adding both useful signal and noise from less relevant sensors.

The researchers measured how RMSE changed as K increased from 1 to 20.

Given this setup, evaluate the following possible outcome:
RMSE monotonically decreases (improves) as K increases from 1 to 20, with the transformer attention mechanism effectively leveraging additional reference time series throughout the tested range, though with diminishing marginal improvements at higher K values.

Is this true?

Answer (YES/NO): NO